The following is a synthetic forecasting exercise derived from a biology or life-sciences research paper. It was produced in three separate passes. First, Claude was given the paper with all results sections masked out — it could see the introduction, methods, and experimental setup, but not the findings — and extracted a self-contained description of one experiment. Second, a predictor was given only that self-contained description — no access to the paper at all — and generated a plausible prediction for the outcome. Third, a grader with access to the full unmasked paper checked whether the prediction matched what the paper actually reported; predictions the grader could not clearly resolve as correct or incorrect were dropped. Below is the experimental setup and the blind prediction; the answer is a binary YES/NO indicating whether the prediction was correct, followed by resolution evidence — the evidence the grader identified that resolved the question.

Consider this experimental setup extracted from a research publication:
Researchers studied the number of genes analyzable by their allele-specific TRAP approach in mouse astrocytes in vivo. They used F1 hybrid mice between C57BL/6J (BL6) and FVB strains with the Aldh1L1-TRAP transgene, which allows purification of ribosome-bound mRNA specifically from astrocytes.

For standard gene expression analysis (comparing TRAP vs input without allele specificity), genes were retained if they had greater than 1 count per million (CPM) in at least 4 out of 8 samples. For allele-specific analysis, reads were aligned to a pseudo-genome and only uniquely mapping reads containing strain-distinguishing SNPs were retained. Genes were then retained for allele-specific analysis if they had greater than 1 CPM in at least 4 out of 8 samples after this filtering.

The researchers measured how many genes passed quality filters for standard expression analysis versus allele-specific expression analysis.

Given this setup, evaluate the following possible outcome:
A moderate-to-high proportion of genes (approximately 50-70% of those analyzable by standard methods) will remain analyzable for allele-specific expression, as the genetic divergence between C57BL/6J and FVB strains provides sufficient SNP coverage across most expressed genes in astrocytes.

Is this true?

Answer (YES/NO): YES